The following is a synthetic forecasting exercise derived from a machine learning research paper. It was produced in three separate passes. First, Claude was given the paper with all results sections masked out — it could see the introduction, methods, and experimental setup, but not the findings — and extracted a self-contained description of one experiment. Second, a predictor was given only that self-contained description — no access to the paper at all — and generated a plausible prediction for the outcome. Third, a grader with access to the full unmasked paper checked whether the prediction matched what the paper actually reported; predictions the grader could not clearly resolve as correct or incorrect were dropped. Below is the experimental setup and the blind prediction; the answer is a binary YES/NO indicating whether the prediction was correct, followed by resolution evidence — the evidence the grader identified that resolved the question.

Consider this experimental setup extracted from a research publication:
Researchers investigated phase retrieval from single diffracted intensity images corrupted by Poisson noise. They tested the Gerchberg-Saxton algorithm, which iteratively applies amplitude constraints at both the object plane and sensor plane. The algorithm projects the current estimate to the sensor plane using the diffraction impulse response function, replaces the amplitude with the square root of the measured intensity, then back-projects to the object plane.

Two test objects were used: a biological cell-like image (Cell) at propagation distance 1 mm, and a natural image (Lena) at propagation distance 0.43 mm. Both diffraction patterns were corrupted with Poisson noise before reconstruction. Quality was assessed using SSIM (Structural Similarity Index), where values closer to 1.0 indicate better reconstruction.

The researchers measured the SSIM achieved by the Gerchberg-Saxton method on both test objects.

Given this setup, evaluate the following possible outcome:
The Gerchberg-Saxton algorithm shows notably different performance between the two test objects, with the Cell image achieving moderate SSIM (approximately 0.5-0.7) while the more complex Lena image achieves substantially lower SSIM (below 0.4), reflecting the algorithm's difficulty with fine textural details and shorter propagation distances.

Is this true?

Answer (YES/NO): NO